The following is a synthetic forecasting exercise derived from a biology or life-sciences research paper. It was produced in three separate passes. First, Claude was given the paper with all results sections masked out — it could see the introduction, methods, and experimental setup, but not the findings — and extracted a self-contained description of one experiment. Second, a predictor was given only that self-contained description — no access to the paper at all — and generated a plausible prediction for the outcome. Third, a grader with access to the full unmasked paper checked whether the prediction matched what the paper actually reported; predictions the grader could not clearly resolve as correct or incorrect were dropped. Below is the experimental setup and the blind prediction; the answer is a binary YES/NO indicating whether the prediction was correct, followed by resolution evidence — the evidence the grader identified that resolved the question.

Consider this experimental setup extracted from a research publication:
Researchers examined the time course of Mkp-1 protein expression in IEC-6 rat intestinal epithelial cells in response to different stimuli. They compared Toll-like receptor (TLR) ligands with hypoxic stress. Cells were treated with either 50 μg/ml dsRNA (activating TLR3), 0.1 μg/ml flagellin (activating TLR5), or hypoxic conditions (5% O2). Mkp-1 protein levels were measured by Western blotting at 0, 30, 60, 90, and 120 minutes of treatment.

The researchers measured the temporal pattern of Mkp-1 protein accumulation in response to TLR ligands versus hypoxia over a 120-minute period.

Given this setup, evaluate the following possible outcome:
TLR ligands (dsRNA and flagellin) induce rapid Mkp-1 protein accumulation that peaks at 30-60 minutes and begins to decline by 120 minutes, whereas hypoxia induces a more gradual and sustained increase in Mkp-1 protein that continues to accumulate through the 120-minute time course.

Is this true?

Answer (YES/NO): YES